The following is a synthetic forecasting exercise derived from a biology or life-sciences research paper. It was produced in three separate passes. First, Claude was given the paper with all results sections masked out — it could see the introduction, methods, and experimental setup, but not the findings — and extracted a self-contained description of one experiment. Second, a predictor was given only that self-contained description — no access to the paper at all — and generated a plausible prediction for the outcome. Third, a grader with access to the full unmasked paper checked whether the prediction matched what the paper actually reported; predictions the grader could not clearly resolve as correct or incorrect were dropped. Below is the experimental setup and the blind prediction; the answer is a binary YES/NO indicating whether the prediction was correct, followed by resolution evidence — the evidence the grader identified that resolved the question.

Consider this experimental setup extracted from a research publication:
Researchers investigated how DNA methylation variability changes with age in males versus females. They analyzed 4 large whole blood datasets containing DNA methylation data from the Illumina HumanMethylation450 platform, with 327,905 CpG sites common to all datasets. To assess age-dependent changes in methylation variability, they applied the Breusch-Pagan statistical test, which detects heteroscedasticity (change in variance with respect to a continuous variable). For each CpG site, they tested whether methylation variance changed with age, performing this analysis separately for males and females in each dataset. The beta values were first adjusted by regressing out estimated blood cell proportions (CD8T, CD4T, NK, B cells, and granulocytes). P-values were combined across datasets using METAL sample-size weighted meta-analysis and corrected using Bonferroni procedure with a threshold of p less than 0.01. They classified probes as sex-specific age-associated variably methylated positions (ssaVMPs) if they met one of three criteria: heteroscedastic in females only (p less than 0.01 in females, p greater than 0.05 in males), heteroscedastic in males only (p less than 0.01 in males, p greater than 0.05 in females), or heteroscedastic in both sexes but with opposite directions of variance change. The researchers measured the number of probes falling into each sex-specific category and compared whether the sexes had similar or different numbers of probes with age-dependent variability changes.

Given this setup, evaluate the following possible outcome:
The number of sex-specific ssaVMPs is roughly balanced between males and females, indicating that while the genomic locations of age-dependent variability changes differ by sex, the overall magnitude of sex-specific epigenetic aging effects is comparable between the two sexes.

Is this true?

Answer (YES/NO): NO